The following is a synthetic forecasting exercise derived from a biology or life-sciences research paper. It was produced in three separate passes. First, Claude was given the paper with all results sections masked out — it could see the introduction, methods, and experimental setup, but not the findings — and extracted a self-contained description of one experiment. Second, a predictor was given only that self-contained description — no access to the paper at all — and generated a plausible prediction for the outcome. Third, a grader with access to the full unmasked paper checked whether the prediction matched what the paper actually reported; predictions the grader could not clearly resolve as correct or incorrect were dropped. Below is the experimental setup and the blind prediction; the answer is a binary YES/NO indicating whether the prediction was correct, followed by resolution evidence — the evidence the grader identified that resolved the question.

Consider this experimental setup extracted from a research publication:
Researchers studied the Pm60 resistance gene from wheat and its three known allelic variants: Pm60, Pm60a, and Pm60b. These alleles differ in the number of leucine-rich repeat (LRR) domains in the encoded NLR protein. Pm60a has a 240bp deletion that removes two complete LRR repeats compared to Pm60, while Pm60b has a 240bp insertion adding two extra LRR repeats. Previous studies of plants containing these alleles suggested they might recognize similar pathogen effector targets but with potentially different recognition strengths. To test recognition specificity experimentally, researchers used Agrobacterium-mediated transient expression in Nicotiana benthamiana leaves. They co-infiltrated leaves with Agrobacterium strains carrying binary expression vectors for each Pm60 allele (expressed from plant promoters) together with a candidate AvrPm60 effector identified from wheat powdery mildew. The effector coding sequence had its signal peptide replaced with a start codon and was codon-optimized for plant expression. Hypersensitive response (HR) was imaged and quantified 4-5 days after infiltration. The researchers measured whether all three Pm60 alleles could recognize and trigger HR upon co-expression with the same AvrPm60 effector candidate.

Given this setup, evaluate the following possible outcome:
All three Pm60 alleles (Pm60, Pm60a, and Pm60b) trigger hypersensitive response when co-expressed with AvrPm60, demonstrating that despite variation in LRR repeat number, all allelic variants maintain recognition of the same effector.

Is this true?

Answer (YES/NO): YES